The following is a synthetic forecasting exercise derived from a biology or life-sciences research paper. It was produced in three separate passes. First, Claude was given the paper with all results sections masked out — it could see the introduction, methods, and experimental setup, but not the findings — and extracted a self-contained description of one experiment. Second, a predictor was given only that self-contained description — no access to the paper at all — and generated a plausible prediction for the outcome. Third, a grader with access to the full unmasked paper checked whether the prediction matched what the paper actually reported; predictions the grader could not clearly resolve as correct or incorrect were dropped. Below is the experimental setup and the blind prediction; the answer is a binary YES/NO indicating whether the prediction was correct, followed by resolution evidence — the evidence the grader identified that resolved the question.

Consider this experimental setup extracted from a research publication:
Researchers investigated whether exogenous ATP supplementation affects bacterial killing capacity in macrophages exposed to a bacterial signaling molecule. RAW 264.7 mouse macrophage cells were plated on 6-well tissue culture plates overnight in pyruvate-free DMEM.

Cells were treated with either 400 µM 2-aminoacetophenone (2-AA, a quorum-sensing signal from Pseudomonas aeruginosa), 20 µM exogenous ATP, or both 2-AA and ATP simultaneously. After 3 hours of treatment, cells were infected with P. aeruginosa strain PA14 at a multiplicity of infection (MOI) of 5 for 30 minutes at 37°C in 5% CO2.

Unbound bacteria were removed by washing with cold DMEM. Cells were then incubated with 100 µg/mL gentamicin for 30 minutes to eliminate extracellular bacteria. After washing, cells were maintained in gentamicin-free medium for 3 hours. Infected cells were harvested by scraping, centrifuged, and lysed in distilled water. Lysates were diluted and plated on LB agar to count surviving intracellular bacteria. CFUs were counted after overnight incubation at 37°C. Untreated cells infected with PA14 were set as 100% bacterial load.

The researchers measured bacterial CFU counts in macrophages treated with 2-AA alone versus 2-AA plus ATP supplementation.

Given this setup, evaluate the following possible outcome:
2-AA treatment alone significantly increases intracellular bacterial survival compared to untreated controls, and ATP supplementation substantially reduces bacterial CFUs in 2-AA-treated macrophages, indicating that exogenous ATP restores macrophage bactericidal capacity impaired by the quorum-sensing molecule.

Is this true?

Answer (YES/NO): YES